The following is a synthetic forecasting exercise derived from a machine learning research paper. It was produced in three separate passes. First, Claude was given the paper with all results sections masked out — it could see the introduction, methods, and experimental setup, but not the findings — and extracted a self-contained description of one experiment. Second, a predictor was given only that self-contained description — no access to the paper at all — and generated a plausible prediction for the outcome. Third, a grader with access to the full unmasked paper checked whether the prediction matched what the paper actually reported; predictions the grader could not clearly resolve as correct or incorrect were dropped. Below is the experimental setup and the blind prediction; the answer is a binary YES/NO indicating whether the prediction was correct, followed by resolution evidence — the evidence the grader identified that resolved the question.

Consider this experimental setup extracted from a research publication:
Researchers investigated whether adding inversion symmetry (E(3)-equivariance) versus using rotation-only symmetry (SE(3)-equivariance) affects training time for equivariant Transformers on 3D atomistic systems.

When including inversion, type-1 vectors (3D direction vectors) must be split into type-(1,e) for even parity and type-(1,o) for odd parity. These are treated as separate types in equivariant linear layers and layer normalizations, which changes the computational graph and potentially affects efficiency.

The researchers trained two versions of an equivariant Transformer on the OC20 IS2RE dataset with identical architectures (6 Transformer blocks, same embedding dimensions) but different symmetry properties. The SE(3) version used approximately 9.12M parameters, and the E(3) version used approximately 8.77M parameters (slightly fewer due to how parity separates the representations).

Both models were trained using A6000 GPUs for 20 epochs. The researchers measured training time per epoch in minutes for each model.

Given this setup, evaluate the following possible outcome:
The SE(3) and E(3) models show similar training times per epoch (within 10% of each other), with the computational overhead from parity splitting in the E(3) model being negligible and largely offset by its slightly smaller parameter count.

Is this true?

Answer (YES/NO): NO